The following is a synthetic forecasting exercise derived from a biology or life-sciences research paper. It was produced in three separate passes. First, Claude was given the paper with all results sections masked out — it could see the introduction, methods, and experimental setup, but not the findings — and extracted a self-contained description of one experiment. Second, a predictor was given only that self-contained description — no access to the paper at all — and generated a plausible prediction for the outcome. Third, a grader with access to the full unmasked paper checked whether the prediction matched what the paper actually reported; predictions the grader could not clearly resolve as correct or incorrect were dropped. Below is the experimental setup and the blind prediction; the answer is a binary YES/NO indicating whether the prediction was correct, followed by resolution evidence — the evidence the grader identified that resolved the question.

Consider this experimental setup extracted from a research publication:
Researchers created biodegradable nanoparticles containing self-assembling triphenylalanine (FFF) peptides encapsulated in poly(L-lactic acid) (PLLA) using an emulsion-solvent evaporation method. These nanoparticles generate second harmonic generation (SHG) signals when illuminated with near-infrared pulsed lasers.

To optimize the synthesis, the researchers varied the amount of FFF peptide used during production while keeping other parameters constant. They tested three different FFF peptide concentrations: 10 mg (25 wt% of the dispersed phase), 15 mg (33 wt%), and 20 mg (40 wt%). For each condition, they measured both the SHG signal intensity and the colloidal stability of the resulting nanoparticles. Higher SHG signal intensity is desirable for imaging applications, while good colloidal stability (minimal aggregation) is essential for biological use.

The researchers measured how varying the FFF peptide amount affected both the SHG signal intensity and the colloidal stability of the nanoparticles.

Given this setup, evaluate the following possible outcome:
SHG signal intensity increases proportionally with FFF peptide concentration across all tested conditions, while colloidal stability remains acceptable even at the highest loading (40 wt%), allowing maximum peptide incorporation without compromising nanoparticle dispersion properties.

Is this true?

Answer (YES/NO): NO